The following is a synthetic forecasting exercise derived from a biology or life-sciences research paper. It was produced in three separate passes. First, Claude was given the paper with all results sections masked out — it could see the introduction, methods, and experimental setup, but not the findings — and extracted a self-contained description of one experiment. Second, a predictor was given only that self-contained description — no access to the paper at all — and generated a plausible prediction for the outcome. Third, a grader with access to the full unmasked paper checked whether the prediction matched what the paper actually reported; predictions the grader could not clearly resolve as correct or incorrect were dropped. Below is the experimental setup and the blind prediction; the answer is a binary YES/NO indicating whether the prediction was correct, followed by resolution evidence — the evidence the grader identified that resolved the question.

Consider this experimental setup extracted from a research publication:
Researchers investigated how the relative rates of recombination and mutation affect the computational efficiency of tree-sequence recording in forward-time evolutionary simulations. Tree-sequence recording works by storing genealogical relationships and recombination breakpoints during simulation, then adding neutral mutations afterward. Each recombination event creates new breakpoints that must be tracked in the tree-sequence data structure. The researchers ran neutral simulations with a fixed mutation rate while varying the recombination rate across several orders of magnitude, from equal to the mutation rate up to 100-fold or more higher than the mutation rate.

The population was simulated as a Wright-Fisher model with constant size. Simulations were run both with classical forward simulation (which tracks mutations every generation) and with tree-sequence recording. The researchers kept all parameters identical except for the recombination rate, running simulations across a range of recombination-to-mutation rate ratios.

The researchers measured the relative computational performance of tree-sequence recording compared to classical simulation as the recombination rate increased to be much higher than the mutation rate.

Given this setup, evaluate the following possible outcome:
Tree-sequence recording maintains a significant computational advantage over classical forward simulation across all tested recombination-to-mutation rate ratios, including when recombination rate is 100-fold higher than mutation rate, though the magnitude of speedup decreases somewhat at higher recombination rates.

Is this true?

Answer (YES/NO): NO